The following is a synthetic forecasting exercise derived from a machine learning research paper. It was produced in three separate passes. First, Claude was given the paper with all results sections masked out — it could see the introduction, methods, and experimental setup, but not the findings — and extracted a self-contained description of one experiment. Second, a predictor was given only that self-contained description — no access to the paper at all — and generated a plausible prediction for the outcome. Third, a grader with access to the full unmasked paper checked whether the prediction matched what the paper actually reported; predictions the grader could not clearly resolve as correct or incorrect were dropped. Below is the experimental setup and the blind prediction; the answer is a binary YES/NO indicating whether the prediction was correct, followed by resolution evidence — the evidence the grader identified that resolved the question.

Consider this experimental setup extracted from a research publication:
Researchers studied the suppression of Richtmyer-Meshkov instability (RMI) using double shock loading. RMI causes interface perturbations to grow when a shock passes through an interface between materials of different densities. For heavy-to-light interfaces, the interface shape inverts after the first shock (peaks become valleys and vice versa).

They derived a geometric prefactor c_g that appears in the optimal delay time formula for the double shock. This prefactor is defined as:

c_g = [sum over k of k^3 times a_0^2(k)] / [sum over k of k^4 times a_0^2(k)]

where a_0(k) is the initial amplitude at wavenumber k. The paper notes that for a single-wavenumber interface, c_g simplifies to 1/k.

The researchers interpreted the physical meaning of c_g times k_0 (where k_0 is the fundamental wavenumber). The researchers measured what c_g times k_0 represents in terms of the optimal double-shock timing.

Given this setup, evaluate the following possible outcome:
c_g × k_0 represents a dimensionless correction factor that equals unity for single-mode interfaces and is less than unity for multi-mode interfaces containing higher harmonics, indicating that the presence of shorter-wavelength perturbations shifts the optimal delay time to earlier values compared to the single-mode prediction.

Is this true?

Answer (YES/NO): YES